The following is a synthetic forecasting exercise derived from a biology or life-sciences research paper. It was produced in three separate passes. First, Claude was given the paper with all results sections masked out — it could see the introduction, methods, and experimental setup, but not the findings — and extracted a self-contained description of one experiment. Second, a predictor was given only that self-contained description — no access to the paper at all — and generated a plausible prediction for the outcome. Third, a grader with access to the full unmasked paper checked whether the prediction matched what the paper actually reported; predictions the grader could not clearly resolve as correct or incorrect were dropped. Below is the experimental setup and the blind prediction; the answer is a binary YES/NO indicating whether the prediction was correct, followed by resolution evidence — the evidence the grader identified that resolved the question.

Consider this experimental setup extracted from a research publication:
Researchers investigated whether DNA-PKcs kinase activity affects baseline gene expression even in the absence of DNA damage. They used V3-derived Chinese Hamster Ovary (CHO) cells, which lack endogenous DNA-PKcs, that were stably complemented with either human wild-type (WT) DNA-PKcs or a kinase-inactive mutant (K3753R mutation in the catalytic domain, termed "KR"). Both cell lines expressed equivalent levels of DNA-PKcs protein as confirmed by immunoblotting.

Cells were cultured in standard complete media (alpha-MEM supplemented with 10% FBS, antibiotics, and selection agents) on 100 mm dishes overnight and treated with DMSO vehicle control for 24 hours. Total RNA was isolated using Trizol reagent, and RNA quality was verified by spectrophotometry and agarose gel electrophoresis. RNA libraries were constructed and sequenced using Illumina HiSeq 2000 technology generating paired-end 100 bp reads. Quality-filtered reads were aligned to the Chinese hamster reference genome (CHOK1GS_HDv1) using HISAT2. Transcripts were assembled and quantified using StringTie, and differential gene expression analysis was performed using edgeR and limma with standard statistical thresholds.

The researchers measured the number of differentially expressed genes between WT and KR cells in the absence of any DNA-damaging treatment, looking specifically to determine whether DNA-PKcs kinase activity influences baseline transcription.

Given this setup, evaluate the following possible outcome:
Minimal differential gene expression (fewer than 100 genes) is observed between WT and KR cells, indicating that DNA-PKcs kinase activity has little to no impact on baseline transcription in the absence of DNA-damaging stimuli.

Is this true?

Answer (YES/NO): NO